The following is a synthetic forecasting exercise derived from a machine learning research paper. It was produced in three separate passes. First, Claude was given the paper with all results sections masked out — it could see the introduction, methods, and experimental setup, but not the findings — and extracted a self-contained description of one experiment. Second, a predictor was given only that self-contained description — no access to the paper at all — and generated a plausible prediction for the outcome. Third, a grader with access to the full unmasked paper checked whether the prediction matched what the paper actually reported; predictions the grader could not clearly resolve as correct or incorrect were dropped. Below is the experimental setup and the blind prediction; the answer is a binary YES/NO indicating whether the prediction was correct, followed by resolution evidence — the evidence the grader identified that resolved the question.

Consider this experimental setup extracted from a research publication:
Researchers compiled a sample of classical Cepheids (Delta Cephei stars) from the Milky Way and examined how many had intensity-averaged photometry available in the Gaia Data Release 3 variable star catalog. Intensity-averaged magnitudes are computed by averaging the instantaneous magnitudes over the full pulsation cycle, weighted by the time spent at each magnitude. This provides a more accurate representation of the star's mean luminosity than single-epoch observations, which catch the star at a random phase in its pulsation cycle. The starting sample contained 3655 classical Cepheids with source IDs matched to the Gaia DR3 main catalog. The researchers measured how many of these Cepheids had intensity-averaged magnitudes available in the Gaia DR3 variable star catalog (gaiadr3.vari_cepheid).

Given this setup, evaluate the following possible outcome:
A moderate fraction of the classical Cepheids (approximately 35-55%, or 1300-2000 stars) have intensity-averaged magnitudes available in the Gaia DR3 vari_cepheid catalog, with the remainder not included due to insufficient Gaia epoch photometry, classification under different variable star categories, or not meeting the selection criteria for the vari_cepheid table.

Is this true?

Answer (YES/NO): NO